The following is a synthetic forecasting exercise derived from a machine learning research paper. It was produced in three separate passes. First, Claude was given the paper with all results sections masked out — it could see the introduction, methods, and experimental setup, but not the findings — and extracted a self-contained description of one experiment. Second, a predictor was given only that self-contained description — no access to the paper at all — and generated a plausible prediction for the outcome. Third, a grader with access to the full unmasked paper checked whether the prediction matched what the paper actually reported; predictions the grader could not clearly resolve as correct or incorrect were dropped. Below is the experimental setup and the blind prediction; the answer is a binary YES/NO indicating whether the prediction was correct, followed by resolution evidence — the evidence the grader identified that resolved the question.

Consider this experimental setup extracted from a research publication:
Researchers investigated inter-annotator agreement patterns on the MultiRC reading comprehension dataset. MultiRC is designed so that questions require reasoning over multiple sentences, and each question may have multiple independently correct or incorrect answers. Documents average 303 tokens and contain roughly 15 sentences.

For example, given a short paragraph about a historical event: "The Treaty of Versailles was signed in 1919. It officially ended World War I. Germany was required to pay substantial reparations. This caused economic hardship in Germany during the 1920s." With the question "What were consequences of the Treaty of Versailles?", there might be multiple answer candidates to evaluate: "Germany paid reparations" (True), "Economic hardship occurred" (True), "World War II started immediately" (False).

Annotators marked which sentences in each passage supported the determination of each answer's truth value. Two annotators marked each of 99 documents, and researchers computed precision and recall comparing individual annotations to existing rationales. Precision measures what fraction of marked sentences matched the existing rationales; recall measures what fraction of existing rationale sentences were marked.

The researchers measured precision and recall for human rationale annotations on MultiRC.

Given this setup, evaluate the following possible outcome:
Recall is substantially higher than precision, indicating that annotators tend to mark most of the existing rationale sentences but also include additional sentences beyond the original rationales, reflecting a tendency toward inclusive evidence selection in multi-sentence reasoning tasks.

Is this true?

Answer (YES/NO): YES